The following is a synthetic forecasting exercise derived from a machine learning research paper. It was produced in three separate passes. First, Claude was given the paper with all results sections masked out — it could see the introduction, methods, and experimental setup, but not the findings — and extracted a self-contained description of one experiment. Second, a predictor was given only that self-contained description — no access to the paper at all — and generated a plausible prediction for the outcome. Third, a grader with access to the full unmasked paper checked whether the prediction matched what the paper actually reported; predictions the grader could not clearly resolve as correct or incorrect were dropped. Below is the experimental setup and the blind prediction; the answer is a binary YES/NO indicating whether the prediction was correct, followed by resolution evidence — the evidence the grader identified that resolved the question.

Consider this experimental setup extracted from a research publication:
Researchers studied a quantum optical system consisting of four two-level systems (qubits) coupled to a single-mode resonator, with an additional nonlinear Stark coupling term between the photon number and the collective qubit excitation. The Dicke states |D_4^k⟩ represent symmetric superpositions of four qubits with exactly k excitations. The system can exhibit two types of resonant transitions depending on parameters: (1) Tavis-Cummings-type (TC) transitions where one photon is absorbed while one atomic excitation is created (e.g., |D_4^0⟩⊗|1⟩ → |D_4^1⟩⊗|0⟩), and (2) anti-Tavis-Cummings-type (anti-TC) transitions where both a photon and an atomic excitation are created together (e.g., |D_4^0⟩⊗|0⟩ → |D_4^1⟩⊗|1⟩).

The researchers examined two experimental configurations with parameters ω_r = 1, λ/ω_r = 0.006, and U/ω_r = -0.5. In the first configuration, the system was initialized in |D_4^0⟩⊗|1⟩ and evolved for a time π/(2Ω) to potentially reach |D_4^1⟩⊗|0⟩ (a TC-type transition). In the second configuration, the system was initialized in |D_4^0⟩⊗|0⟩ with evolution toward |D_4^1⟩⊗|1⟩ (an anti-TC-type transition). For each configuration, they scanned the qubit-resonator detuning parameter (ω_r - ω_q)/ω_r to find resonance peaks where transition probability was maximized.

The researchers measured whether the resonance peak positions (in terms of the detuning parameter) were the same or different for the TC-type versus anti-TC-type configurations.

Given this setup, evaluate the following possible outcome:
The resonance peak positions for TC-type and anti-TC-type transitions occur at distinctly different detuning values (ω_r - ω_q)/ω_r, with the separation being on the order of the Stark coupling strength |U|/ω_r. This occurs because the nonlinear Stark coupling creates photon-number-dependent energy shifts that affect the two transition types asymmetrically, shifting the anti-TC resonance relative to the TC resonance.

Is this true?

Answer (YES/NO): NO